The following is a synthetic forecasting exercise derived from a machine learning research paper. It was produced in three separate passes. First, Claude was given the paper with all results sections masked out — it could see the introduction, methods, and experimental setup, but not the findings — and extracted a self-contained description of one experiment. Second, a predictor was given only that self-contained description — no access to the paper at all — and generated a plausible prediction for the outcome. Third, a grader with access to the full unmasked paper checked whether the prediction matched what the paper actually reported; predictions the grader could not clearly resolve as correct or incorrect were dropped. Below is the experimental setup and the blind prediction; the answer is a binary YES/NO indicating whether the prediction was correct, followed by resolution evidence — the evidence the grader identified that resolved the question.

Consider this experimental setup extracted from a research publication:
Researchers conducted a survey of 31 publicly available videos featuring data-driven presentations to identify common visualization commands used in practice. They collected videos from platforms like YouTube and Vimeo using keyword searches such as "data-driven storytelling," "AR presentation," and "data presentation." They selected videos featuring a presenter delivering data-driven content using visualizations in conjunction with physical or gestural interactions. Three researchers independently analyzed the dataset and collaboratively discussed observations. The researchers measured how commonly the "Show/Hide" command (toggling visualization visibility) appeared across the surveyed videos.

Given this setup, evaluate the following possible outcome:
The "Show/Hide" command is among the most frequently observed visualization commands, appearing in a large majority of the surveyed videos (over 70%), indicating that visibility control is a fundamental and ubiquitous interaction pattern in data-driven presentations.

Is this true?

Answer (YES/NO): YES